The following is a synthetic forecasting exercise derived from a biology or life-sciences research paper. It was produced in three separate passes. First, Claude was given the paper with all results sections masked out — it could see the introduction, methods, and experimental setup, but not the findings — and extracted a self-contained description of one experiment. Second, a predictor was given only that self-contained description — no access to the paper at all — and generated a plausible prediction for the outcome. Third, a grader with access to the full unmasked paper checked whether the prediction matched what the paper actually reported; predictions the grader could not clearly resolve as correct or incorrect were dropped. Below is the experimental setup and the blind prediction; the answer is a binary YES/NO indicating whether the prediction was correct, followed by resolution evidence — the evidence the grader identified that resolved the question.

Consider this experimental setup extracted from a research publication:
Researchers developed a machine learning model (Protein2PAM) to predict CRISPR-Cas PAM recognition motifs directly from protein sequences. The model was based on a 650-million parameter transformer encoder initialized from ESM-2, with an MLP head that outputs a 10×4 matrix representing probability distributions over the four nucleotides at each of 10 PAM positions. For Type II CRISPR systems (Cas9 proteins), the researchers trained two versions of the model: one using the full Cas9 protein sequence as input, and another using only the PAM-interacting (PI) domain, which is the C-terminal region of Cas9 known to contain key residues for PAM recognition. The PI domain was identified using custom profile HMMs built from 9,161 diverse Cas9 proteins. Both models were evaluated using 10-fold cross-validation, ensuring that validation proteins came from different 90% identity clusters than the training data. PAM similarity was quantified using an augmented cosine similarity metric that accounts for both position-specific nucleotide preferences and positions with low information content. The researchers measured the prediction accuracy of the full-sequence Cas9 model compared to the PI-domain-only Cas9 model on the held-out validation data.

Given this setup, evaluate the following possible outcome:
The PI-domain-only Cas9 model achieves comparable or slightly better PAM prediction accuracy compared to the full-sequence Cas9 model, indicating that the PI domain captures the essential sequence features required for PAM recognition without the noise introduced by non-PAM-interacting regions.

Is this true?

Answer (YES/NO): YES